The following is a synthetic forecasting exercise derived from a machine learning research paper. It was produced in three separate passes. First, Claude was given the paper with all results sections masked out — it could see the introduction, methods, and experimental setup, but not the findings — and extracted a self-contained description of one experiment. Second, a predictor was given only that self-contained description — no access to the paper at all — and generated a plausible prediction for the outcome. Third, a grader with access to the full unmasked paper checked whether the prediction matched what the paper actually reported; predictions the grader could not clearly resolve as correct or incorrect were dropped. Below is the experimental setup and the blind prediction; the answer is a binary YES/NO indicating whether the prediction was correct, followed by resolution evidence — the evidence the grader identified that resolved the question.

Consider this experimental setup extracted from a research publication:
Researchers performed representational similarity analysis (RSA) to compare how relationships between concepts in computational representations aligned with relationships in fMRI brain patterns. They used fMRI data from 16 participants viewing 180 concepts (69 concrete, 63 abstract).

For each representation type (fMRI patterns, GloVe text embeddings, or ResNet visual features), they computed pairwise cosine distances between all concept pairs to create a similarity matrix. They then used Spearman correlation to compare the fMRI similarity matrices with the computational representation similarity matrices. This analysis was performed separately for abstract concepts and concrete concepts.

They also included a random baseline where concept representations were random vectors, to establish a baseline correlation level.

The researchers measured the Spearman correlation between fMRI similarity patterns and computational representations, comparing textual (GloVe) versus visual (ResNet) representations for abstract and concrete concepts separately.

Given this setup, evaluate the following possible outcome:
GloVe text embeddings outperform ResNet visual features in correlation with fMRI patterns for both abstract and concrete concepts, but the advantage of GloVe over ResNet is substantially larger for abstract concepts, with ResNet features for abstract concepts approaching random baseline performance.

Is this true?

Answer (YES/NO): NO